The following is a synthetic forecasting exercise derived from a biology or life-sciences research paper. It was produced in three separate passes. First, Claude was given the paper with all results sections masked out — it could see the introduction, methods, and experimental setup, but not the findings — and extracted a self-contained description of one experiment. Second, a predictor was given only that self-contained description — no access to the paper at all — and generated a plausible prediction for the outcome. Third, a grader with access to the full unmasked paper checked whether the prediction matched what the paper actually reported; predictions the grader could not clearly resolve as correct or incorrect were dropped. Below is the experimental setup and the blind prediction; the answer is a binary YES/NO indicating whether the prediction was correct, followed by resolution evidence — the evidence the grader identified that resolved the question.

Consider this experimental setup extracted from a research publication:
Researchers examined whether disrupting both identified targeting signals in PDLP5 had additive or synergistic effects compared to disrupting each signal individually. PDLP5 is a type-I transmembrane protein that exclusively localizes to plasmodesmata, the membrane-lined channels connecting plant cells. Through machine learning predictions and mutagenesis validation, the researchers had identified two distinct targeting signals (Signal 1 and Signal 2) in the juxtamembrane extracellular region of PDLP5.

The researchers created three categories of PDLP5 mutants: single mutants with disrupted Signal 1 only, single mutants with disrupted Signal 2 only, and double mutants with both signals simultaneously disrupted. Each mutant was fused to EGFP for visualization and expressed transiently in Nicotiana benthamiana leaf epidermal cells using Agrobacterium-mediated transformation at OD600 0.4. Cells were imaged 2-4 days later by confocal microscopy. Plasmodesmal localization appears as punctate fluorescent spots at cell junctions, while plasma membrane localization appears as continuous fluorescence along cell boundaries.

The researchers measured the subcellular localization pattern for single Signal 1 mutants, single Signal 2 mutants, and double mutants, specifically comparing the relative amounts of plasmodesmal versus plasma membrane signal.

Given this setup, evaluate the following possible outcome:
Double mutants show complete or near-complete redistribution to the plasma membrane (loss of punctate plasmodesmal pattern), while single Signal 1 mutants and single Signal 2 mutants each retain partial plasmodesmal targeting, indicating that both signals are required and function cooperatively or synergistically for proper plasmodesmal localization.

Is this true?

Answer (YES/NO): NO